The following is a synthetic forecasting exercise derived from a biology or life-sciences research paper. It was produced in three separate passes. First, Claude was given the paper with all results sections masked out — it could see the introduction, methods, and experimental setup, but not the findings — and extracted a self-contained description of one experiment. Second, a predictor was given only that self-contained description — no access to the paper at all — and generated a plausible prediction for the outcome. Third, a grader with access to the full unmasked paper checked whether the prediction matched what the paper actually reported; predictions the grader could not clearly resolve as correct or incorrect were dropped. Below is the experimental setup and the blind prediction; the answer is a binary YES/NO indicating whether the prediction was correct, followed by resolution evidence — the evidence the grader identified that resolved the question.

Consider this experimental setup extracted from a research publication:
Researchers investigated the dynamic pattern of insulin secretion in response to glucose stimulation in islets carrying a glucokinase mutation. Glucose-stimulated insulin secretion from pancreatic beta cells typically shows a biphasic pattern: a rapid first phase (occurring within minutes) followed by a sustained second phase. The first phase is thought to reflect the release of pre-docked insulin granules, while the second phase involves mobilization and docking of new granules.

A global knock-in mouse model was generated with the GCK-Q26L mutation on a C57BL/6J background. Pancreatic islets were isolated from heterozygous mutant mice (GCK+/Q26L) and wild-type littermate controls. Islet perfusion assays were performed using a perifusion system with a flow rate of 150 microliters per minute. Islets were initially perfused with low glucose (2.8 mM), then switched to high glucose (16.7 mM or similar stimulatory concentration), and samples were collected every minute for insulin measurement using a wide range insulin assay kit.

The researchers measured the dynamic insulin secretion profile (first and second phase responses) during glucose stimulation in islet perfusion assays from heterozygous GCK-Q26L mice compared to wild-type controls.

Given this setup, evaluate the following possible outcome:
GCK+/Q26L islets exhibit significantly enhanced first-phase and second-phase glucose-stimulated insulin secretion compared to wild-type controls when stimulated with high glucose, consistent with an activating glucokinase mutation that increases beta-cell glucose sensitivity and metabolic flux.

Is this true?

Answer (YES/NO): NO